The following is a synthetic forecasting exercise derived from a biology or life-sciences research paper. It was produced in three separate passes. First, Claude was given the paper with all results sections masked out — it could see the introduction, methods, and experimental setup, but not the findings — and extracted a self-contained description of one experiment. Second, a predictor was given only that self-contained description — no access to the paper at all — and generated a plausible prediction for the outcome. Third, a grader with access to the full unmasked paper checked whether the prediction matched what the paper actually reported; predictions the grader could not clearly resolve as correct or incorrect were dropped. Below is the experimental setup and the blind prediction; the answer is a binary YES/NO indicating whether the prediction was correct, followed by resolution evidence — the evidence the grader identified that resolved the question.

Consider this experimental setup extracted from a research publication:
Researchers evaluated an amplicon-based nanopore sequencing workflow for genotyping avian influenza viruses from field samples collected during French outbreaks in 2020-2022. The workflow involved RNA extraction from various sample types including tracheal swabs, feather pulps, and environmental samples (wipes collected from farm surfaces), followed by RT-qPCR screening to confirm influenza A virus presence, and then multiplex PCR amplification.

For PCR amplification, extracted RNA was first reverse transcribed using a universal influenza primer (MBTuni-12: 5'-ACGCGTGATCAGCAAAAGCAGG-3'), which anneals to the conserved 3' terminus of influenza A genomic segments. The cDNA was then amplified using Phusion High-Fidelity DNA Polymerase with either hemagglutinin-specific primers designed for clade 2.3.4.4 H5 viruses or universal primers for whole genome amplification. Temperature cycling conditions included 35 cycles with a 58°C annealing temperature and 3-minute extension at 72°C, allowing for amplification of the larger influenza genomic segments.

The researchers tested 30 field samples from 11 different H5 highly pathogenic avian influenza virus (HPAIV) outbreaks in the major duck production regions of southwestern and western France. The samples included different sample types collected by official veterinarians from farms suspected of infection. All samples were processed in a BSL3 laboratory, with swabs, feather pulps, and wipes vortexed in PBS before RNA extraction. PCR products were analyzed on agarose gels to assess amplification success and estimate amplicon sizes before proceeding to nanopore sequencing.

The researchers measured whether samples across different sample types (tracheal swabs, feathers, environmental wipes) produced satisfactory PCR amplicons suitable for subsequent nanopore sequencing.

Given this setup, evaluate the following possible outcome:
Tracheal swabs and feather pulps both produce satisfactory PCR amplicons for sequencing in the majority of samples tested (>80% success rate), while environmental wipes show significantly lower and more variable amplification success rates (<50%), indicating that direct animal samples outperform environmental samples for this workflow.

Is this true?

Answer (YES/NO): NO